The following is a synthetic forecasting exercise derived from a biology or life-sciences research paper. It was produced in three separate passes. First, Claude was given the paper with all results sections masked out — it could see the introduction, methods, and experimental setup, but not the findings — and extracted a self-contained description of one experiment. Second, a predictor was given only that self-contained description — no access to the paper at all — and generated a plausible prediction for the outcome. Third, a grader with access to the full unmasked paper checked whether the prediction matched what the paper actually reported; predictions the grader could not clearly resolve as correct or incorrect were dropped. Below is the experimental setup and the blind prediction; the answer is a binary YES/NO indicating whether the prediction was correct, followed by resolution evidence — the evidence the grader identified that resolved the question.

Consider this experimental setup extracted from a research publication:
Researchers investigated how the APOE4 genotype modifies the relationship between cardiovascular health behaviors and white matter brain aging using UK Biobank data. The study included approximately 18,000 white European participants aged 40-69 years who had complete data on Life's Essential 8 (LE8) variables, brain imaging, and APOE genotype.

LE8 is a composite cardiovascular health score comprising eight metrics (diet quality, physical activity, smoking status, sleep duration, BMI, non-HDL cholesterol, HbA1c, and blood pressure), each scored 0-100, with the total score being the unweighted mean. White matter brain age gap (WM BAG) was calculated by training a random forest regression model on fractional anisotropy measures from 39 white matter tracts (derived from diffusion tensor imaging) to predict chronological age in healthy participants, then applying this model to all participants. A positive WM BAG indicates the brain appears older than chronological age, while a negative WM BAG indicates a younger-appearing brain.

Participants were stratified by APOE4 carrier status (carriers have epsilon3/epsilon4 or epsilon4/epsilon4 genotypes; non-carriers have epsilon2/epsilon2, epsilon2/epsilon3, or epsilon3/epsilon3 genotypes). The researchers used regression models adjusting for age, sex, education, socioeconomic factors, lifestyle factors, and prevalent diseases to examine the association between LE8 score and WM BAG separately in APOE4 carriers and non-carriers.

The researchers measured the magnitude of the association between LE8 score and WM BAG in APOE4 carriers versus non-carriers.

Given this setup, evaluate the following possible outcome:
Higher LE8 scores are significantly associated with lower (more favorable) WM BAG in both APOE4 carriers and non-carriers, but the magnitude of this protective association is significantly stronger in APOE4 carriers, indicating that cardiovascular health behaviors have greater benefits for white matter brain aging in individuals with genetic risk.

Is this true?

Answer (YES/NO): NO